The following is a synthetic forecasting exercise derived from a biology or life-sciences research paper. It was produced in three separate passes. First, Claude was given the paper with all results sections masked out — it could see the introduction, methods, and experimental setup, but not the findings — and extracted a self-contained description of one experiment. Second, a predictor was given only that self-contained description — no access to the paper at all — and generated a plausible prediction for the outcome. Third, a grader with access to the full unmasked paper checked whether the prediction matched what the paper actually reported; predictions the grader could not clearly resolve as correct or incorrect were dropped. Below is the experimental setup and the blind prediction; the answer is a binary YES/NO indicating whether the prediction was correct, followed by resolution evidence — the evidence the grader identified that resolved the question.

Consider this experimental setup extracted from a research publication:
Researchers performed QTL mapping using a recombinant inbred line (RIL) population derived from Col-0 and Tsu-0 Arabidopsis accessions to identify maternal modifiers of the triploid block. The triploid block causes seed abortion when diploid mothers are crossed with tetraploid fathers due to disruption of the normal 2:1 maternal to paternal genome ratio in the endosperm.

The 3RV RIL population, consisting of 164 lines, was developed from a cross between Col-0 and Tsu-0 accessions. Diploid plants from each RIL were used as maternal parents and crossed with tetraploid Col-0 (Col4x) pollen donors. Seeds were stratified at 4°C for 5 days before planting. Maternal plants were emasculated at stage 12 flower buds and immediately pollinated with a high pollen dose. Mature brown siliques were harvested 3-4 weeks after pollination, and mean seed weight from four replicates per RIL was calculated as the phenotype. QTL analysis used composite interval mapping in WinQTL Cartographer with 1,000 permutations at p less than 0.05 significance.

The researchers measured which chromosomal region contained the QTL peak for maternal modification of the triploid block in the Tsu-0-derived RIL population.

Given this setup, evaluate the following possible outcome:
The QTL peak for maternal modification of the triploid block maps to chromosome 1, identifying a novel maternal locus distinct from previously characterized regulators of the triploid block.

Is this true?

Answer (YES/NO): NO